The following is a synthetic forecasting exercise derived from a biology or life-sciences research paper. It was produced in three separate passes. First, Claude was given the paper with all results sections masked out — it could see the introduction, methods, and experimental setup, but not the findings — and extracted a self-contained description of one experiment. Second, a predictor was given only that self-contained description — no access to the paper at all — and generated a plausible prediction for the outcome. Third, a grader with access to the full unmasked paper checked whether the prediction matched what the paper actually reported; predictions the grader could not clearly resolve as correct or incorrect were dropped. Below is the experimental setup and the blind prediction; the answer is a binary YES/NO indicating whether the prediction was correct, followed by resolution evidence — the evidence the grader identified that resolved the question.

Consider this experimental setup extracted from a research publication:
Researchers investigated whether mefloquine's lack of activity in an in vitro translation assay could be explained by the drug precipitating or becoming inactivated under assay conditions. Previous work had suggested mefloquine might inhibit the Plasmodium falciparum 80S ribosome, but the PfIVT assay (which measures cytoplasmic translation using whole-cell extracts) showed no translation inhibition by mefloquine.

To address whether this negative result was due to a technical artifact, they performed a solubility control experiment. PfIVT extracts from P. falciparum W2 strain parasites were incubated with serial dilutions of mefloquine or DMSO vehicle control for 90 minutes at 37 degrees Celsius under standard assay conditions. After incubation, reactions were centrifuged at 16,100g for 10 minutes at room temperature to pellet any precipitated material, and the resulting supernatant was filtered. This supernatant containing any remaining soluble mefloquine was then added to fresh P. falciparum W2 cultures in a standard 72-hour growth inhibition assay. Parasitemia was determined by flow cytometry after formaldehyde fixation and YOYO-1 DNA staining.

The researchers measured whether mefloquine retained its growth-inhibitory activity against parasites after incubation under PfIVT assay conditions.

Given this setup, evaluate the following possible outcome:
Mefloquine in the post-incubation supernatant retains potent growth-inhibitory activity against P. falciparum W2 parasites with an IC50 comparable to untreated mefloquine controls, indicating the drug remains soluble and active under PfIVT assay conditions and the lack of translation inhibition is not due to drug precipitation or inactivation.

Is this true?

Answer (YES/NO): YES